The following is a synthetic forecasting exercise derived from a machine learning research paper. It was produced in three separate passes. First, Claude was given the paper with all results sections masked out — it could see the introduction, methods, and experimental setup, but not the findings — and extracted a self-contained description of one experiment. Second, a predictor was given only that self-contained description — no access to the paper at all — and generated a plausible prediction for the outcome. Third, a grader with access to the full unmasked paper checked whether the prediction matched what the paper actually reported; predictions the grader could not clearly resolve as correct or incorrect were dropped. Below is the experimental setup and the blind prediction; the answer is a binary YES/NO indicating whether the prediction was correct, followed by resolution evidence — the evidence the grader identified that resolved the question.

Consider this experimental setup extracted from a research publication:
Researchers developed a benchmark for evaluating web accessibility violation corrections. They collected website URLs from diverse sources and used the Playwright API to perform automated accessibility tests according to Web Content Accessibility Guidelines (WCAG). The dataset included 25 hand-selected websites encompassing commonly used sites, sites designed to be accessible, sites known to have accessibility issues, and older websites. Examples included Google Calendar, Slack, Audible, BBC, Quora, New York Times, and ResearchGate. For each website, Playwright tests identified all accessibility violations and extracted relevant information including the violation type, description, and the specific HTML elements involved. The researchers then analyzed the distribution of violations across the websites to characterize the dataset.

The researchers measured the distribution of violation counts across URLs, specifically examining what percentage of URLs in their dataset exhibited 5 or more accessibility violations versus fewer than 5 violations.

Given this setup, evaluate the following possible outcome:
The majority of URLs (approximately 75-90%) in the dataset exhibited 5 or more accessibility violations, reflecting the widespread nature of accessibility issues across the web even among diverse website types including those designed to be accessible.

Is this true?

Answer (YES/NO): NO